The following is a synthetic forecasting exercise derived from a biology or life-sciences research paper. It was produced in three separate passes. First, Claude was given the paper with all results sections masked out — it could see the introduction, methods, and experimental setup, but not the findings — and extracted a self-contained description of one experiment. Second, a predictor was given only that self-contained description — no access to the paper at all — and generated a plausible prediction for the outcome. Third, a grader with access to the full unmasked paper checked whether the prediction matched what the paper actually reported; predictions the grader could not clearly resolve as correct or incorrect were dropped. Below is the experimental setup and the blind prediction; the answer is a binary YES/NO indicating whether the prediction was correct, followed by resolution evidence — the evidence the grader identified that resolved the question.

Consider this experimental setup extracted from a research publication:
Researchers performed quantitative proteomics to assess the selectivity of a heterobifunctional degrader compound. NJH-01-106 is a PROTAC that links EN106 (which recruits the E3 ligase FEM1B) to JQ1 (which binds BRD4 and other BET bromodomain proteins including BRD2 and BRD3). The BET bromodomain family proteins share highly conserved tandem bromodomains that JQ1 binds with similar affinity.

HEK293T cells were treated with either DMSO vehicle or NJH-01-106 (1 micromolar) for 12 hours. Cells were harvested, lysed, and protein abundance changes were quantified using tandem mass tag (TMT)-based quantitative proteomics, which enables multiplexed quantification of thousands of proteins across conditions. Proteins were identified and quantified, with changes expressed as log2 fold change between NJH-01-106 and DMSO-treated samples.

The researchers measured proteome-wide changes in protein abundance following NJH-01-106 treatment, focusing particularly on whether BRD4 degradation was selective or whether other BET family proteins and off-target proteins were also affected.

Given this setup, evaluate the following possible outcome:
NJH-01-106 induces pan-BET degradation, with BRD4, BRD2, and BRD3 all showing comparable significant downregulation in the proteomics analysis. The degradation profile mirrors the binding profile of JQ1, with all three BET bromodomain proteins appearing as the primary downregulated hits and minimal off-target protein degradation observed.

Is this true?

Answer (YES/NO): NO